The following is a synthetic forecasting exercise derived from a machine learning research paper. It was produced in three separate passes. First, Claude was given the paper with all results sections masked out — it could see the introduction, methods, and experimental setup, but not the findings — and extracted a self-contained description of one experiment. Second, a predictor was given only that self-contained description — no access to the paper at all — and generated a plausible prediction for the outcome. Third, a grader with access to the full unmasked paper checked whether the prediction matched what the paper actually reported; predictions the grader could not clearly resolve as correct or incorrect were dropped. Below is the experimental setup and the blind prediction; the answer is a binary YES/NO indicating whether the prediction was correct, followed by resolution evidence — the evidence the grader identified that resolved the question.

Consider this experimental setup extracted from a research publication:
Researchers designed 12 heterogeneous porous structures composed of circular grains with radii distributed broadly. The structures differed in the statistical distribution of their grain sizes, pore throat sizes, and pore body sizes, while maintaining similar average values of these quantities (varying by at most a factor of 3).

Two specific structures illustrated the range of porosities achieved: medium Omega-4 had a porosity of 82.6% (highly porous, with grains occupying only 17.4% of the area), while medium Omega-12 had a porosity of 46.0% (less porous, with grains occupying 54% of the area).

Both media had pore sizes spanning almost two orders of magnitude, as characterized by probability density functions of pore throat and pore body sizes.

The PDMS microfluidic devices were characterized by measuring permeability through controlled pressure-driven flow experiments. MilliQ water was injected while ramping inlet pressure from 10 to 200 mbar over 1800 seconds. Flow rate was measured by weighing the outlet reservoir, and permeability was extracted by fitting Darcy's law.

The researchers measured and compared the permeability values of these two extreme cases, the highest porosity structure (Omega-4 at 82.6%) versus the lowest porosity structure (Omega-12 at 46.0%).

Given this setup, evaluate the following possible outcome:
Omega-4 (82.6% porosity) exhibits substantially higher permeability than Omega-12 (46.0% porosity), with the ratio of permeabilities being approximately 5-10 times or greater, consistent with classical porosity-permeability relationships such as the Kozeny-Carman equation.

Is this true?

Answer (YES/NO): NO